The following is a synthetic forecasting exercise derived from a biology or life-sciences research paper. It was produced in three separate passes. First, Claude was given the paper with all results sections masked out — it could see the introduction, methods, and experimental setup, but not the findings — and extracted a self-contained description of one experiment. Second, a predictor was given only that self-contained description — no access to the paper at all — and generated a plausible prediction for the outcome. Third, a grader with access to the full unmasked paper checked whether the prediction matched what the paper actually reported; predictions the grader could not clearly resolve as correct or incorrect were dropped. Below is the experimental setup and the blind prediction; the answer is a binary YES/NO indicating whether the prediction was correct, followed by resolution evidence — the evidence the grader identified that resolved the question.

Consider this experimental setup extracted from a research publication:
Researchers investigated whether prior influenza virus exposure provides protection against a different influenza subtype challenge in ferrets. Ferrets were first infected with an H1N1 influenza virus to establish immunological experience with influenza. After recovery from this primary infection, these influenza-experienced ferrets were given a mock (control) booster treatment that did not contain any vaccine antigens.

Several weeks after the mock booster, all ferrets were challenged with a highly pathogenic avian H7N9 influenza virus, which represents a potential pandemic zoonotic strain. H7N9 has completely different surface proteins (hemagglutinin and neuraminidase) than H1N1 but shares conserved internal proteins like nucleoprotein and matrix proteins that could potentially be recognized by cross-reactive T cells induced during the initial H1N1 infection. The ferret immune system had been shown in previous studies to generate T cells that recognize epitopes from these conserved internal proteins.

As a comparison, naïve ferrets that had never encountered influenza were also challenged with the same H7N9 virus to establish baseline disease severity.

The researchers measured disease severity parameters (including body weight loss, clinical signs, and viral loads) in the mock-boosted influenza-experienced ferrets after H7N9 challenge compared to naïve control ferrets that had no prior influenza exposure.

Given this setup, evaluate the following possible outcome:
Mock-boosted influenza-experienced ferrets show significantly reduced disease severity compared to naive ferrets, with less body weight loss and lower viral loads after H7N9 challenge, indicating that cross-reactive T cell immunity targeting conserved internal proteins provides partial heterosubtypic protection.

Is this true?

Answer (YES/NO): NO